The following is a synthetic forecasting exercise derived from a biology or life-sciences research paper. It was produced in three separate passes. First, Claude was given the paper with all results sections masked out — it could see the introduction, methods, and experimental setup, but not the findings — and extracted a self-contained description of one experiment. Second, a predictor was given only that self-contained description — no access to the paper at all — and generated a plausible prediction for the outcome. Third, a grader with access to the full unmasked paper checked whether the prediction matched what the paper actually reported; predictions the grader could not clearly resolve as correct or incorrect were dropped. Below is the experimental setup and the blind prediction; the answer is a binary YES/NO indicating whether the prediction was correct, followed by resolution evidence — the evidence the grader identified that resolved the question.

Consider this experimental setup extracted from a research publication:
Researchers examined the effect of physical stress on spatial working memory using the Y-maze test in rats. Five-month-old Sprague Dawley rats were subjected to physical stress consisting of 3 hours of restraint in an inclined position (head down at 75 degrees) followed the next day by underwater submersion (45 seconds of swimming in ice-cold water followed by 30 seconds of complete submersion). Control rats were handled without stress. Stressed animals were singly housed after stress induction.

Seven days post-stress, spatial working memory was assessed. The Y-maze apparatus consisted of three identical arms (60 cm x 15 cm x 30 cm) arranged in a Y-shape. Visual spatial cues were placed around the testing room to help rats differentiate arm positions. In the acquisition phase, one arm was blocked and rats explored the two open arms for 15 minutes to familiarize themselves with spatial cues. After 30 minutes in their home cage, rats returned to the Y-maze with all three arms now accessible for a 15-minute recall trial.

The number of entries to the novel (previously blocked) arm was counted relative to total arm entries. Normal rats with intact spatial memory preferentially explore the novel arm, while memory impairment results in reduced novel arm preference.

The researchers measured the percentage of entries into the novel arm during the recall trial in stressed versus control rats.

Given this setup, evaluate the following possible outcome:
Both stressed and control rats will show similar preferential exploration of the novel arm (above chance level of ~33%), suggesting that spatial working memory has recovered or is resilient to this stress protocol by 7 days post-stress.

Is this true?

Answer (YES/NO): NO